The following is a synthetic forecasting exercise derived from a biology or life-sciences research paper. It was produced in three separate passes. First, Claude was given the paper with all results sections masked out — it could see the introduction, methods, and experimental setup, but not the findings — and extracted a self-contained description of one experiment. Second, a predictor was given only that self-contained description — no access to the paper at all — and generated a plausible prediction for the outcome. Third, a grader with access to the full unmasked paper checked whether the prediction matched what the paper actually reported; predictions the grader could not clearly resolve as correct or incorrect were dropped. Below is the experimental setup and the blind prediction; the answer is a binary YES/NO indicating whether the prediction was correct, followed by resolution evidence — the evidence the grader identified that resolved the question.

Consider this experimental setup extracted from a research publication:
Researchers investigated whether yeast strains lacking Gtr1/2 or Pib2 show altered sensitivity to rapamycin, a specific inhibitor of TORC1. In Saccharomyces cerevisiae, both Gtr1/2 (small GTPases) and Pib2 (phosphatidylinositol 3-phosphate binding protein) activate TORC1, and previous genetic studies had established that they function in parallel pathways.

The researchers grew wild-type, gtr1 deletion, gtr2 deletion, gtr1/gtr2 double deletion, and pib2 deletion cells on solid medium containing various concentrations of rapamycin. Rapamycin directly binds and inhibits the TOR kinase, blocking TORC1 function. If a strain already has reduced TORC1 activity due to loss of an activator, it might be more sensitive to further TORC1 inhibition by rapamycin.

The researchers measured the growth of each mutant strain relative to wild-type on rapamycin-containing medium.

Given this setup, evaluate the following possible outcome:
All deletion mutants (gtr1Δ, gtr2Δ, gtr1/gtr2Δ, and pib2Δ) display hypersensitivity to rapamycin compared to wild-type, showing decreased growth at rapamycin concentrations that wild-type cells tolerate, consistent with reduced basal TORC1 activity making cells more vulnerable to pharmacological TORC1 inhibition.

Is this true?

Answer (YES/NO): YES